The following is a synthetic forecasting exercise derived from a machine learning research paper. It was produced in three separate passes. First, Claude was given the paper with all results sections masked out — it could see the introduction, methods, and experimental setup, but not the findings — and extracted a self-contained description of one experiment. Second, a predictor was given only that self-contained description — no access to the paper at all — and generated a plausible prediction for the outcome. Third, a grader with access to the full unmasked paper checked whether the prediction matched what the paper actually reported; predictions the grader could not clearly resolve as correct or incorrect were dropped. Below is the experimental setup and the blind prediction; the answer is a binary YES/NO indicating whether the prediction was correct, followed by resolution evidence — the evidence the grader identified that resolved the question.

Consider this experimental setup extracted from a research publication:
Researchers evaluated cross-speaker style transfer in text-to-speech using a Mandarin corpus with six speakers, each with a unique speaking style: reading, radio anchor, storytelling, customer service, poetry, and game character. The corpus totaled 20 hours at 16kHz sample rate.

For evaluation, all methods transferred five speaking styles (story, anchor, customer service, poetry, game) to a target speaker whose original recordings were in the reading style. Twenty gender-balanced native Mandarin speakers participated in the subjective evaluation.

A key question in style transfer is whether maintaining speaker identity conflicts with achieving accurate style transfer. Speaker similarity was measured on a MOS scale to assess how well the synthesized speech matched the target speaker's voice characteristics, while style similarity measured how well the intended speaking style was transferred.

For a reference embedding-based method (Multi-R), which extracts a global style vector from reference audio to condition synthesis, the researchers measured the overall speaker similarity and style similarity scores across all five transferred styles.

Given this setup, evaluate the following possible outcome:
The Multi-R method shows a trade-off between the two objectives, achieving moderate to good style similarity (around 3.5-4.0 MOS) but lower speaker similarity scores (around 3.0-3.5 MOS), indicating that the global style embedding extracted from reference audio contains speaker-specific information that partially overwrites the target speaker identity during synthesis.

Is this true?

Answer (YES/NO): NO